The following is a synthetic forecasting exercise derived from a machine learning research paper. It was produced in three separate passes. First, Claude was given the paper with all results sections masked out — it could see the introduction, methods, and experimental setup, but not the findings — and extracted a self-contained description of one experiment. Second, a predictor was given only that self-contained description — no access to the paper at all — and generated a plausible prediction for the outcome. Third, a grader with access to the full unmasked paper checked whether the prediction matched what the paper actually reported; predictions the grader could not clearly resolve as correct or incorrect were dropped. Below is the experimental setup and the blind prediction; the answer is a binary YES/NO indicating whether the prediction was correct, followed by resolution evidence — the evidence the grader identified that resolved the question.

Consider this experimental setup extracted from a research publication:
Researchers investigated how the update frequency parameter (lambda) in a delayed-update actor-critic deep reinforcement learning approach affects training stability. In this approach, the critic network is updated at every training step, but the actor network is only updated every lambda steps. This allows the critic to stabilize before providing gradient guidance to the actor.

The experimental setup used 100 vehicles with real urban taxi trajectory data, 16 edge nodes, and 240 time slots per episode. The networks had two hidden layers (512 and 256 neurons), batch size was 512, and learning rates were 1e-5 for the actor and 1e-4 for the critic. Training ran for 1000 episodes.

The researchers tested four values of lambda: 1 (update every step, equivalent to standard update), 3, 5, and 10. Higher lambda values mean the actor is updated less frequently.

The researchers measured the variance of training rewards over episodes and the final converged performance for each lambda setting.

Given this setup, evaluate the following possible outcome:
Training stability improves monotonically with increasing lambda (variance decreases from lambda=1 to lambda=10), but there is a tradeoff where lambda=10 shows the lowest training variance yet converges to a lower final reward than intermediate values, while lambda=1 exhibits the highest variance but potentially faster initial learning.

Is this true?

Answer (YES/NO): NO